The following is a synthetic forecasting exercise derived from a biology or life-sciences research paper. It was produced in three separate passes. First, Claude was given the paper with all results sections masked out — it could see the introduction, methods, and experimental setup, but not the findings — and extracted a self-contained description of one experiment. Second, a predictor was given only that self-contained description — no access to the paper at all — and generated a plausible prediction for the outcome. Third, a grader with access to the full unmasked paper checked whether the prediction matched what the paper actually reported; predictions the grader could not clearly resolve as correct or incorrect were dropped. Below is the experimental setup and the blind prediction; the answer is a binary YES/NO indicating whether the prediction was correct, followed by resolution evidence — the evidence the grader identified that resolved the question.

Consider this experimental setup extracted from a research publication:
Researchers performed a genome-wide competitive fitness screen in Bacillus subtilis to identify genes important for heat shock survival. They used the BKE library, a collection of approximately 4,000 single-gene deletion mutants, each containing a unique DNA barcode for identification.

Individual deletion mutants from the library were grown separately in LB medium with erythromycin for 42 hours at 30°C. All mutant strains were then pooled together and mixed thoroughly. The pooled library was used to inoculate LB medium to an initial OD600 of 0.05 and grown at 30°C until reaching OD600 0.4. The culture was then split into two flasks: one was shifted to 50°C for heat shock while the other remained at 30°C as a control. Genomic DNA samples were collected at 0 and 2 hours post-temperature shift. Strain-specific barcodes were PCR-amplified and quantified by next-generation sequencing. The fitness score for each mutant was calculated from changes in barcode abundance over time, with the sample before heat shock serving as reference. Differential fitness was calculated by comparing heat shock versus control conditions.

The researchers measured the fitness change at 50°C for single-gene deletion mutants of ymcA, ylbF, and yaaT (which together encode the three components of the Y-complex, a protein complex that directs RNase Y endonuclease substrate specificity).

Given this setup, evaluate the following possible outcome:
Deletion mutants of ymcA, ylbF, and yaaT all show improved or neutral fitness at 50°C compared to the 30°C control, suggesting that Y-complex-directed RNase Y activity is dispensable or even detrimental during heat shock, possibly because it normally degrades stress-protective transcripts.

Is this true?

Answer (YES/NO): NO